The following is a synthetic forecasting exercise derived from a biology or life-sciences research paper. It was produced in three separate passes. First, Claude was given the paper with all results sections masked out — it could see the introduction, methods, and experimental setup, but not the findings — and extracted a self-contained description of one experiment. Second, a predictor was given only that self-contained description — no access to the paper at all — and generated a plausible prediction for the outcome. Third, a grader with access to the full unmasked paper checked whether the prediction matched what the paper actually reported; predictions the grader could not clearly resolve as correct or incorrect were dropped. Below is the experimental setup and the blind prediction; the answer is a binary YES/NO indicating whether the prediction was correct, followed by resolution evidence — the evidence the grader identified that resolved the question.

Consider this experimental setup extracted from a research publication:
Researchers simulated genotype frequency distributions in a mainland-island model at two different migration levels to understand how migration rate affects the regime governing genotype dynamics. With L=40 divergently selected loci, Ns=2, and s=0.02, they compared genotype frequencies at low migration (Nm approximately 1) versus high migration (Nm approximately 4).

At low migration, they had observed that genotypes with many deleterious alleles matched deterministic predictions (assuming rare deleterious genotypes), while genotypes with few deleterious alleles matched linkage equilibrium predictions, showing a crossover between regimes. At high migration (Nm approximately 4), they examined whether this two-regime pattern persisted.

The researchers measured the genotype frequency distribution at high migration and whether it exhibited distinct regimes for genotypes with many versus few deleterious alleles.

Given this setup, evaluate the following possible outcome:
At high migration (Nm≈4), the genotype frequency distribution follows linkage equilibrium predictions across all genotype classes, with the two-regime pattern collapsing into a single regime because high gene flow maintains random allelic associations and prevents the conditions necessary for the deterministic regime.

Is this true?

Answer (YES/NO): NO